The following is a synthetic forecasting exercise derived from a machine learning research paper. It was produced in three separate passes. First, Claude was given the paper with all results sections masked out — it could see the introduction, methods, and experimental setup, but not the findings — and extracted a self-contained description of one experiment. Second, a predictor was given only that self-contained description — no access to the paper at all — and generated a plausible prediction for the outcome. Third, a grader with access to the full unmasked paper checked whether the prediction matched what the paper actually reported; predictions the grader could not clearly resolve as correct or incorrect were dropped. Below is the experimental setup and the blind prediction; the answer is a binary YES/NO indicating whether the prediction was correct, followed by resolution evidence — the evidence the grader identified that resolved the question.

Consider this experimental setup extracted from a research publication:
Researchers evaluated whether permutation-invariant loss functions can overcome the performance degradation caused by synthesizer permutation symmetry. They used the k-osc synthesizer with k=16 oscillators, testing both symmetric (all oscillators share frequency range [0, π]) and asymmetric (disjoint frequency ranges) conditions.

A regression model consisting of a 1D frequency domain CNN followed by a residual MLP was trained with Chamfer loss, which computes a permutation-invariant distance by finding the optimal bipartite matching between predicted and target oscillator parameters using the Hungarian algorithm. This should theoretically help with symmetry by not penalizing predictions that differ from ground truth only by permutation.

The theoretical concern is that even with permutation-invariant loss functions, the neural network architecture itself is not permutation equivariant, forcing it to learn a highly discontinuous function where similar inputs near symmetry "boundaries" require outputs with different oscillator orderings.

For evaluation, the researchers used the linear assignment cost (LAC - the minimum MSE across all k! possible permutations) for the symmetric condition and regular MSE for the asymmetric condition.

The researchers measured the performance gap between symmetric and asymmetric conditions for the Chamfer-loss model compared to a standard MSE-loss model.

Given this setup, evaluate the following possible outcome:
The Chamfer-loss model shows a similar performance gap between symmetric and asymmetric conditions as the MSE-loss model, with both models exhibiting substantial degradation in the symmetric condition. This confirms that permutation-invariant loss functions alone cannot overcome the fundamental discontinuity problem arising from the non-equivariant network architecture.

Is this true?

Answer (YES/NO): NO